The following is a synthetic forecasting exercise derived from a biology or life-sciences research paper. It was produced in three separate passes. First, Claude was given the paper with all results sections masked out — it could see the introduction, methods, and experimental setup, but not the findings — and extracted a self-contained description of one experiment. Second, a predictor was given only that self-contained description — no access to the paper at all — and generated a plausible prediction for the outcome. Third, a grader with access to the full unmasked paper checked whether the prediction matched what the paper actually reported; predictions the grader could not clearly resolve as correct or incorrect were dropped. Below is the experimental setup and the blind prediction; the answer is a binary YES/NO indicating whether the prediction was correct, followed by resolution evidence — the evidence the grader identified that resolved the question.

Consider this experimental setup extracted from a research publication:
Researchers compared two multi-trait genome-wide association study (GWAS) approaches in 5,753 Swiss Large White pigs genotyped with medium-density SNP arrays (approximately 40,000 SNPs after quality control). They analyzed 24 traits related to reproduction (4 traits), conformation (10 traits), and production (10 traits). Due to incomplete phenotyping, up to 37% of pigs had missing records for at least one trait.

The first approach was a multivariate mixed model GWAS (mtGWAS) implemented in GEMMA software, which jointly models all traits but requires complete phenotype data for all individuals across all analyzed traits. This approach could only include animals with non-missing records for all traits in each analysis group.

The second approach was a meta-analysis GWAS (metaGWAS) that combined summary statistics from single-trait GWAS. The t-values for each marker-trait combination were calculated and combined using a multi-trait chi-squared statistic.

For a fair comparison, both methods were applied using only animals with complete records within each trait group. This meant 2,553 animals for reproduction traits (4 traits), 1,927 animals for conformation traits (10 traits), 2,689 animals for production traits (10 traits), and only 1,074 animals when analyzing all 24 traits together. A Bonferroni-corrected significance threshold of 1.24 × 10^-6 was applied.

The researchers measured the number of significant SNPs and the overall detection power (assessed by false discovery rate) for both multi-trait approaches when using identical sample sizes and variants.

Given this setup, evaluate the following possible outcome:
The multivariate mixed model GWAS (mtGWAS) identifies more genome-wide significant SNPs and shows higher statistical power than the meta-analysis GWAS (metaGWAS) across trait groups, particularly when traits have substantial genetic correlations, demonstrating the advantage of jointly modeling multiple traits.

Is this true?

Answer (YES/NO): NO